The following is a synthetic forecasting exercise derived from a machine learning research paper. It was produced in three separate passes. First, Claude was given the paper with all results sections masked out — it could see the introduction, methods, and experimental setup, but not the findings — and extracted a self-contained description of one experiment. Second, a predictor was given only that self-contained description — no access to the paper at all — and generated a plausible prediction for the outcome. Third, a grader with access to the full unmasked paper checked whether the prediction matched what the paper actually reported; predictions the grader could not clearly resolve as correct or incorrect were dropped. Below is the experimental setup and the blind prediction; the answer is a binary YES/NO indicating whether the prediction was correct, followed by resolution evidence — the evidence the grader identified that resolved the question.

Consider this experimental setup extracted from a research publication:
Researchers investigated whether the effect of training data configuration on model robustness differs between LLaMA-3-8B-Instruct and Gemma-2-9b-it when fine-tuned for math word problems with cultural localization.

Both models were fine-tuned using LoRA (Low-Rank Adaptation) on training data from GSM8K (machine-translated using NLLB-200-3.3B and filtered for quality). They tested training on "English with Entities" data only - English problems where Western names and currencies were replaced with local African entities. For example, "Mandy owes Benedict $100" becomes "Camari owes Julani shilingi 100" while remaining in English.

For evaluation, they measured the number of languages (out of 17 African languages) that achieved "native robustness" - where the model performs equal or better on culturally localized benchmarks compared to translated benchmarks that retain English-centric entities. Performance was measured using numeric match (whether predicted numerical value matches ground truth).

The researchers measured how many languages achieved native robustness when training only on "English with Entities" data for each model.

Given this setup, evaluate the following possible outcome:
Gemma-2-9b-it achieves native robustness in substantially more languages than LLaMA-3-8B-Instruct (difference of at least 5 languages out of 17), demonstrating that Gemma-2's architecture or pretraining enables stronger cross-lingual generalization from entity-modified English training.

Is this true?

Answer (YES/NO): NO